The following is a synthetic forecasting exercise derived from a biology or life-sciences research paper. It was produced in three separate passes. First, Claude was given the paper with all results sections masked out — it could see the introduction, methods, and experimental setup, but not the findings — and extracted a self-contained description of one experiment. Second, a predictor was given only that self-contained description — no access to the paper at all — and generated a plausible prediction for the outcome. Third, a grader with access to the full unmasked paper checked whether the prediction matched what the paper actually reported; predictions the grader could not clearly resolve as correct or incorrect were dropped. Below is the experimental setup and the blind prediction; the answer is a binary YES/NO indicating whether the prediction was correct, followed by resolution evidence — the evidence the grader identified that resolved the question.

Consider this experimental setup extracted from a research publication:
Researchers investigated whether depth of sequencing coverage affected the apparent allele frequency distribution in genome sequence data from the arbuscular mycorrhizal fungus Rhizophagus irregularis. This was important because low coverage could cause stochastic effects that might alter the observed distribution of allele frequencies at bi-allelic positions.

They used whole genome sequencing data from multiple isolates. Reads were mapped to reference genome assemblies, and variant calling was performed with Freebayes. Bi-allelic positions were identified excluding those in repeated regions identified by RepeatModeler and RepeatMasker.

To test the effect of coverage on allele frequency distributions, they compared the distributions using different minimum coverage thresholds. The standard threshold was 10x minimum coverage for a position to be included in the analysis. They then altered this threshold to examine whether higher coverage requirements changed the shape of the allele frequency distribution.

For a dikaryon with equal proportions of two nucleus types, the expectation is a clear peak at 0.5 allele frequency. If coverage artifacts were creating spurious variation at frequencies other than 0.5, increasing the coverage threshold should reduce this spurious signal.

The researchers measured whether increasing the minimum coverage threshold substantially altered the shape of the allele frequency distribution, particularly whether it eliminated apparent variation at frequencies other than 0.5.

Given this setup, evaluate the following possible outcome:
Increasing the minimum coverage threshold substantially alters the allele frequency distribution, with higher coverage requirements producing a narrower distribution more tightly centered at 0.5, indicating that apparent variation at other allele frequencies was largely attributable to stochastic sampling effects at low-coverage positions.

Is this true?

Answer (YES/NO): NO